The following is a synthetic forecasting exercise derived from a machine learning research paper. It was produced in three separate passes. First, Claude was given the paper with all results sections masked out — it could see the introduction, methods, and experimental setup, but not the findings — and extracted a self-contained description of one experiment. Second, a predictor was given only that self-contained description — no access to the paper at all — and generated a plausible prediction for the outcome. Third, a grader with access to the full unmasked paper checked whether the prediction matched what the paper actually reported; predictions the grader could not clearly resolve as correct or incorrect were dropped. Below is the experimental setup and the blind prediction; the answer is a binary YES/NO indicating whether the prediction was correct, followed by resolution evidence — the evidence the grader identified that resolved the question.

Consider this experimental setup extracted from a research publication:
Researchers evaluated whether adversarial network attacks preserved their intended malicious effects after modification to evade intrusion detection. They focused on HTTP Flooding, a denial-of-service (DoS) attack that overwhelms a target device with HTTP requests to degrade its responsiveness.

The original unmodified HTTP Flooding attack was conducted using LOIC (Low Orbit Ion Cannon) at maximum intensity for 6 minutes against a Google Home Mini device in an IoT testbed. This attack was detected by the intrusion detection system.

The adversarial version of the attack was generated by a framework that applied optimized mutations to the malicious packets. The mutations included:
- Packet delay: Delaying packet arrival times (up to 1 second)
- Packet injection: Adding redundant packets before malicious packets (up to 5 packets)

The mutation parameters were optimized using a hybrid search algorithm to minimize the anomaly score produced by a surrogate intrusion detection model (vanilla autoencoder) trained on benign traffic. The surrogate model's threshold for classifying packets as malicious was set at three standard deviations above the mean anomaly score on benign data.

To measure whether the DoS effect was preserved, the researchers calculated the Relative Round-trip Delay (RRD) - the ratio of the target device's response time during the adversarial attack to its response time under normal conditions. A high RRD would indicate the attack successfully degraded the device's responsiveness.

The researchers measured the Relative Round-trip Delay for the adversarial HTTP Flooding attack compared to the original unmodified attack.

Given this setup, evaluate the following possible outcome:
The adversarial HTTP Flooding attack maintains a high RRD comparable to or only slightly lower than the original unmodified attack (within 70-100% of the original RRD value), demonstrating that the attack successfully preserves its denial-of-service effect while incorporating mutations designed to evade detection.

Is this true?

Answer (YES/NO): NO